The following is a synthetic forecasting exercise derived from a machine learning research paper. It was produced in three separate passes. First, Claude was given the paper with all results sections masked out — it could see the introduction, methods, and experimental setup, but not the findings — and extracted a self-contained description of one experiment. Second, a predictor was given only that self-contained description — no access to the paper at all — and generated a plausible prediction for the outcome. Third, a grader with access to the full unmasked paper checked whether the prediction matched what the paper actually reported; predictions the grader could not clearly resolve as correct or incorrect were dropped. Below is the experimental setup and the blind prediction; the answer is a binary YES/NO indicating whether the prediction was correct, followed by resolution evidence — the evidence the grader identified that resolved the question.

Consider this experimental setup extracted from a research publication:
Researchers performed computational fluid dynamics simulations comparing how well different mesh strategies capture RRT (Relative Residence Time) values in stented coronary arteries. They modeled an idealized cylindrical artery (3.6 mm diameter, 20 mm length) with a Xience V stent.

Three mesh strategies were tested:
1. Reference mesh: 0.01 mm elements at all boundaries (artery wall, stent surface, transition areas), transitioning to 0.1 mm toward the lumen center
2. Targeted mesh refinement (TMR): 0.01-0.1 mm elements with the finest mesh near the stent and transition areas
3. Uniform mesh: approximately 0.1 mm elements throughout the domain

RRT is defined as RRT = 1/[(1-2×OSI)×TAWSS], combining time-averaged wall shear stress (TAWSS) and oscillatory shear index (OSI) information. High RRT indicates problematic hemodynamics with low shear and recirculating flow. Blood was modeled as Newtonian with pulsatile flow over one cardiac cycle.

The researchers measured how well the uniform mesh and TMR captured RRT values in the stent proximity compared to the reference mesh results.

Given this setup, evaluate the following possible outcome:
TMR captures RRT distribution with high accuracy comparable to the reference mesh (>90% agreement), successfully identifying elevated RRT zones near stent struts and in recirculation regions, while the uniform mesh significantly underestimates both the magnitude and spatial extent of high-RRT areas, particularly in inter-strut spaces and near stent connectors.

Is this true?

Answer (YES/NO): YES